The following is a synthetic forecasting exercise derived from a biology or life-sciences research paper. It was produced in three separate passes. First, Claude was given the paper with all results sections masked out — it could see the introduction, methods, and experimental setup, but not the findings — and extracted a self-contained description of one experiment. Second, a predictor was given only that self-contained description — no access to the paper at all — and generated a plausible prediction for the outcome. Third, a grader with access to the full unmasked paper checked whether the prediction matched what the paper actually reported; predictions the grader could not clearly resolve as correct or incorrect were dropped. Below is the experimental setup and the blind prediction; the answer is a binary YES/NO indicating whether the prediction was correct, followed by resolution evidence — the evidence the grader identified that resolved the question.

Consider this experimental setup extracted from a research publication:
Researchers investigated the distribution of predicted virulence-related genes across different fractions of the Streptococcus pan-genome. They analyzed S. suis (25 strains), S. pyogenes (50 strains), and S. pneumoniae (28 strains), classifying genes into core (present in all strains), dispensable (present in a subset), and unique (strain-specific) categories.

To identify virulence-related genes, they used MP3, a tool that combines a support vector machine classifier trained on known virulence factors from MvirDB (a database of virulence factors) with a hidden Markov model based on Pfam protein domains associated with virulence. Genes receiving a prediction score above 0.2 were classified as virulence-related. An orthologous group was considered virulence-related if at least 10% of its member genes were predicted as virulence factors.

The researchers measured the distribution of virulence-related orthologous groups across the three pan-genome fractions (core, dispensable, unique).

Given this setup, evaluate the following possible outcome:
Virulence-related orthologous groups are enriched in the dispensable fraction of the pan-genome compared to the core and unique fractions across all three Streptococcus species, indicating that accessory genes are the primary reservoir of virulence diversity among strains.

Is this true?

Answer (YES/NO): YES